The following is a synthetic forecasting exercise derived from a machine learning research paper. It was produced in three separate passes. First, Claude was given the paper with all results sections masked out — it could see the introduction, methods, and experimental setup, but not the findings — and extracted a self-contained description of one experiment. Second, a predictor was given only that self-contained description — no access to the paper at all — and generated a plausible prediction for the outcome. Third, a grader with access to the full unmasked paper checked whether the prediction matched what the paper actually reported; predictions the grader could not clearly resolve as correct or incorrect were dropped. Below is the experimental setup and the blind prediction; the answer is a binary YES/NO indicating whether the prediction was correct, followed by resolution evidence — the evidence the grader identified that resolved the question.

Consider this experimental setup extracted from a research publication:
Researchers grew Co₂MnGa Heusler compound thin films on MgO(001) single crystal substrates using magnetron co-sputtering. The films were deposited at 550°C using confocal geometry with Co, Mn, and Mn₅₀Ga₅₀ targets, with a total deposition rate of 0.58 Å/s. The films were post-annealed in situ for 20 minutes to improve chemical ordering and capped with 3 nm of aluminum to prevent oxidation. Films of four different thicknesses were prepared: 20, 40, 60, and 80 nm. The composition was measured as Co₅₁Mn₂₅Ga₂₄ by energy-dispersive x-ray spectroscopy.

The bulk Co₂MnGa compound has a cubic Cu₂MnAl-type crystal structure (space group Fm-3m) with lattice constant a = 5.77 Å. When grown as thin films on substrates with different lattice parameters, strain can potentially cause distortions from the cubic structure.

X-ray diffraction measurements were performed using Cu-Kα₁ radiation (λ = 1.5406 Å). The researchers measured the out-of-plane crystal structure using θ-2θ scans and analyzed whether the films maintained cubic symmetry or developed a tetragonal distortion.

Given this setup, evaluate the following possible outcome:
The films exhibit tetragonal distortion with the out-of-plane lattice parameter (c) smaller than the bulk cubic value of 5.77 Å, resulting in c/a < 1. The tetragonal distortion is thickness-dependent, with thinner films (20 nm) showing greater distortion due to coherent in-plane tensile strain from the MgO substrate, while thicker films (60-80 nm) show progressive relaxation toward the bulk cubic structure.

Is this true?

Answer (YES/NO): YES